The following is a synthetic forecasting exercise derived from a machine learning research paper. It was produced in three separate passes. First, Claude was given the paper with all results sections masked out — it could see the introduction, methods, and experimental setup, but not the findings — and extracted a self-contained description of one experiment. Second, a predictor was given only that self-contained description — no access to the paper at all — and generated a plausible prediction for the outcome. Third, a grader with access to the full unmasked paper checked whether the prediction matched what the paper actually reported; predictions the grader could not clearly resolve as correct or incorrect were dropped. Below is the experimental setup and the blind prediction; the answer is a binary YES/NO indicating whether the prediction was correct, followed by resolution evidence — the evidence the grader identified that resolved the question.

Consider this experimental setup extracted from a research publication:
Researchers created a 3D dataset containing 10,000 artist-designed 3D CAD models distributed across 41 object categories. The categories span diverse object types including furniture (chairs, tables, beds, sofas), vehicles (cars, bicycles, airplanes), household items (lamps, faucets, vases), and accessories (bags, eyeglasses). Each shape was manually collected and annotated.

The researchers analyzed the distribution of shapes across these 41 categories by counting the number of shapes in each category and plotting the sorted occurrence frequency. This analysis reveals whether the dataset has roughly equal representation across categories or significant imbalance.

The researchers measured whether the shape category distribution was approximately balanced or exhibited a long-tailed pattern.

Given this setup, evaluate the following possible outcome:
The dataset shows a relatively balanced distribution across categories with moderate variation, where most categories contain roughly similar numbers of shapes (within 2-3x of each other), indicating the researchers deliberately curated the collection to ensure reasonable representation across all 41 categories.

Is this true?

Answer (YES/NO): NO